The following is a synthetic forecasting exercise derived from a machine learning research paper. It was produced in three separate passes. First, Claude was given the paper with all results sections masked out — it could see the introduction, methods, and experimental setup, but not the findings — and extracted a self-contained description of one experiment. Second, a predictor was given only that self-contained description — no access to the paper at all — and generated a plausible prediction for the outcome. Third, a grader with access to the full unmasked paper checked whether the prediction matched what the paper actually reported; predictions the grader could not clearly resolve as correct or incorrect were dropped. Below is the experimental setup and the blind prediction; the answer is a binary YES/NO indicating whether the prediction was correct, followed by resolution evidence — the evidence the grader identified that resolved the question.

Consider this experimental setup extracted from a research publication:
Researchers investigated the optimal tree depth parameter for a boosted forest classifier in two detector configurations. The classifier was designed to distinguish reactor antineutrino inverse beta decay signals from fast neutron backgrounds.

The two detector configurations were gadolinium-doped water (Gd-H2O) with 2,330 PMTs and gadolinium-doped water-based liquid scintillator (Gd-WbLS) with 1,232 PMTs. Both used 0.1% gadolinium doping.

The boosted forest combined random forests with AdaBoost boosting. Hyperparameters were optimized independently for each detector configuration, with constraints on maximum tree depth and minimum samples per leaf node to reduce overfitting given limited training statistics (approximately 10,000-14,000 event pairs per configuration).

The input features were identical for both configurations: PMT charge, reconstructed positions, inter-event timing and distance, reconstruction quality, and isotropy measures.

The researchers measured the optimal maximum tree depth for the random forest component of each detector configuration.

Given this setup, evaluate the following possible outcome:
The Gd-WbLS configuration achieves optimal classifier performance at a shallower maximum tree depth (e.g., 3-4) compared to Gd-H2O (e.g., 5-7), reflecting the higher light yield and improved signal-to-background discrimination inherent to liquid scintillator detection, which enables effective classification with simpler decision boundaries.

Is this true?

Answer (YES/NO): NO